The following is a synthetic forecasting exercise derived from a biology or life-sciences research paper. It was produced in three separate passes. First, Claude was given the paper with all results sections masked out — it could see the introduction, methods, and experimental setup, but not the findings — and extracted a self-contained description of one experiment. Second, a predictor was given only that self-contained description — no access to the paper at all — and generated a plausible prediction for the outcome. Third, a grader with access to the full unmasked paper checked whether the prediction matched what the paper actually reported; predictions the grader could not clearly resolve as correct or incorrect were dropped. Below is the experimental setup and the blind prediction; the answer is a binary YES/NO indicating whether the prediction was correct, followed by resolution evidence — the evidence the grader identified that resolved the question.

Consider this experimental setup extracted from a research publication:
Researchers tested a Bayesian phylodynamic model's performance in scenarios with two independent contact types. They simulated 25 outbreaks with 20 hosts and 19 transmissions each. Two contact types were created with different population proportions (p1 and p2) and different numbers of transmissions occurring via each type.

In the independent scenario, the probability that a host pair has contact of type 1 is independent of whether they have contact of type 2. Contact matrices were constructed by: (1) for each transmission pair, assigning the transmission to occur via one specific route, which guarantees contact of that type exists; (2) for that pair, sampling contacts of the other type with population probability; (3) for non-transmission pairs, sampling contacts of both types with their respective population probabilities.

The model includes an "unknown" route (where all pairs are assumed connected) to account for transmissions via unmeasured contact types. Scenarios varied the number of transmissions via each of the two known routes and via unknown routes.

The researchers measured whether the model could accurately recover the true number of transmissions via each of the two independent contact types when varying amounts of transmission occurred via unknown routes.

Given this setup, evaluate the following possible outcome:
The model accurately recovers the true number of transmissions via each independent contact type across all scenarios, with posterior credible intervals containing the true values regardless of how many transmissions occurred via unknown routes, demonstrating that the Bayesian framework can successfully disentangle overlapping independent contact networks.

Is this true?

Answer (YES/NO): NO